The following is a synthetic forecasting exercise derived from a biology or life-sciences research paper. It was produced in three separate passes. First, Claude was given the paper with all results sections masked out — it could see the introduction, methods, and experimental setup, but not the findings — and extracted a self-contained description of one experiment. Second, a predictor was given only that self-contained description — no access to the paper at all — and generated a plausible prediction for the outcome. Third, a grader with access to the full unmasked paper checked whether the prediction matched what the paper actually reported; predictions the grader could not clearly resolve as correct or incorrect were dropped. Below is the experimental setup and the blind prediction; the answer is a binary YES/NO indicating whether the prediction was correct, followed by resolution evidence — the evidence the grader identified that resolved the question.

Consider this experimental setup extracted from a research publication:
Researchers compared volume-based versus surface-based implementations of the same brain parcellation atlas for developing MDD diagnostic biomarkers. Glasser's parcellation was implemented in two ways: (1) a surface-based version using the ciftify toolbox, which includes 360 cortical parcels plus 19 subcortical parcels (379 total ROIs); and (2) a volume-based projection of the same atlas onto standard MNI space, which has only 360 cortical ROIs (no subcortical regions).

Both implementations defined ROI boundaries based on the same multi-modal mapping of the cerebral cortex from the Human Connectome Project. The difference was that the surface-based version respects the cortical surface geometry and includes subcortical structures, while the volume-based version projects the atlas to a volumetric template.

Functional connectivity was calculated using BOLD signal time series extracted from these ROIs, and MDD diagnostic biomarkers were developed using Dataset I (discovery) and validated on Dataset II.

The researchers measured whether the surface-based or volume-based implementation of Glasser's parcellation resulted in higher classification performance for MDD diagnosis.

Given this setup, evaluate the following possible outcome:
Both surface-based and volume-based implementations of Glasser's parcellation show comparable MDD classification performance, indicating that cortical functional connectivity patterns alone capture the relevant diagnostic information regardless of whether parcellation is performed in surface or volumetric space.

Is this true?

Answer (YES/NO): NO